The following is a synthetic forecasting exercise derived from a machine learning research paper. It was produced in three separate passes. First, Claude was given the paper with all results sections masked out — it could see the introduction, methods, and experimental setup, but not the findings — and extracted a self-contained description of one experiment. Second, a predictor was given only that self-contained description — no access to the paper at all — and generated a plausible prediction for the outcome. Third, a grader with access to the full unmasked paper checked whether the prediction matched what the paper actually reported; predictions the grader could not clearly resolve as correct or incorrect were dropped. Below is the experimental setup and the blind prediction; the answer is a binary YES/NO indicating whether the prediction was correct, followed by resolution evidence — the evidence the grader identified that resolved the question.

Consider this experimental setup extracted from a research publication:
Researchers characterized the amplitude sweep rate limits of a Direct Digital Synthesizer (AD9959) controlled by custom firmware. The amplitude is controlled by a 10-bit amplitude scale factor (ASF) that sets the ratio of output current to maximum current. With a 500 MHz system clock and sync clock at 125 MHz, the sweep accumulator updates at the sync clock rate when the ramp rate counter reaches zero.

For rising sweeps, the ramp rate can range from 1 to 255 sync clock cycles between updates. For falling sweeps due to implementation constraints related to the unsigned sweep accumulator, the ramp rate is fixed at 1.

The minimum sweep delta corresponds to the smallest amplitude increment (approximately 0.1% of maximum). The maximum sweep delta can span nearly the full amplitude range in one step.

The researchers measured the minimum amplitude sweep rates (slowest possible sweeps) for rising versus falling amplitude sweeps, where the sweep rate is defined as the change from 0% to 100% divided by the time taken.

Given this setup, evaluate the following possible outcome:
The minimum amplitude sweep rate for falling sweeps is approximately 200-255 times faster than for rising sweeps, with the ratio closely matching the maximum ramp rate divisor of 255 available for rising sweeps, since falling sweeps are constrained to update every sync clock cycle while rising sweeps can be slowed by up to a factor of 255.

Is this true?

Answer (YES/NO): YES